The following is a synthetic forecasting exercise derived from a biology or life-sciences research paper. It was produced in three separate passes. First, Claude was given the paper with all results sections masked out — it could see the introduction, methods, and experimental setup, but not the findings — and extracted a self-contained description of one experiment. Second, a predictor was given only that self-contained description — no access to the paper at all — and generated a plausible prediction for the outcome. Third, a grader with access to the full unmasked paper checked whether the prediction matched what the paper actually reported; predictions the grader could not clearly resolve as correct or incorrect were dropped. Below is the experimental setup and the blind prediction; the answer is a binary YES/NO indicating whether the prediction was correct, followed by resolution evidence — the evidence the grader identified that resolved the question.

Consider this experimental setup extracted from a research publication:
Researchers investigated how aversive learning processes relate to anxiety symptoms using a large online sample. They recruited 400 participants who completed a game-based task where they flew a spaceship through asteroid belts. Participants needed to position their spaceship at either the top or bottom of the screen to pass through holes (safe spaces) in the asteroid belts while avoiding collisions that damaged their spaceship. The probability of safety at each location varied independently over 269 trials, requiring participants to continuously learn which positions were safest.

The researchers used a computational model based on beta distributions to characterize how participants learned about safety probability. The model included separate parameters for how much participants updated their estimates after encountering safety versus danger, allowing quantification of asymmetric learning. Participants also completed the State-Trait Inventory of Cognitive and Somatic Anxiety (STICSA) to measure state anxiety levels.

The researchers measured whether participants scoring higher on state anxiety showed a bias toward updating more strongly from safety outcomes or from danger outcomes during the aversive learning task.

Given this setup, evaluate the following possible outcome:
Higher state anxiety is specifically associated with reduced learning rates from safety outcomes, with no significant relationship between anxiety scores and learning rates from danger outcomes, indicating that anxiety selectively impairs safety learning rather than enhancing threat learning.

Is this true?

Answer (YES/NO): NO